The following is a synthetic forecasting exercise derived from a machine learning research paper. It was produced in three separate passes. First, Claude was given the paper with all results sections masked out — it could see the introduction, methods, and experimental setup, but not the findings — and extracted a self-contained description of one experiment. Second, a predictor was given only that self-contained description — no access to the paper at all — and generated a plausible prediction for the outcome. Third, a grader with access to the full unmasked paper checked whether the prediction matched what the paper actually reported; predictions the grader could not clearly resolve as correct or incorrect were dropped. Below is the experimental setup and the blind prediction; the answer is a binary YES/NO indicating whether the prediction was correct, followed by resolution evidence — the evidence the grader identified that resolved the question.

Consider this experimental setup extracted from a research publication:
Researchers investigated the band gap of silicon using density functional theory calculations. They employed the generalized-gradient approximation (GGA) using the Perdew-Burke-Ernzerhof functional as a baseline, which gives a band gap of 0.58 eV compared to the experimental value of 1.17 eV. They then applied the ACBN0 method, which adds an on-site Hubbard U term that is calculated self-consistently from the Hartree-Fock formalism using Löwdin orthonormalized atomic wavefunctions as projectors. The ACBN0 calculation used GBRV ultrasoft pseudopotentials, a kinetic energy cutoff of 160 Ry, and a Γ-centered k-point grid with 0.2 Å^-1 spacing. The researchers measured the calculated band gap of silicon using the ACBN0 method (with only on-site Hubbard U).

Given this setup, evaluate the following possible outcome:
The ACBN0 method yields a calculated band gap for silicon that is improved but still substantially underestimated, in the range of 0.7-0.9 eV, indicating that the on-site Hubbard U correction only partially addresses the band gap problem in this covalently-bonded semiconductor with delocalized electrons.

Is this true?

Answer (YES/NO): NO